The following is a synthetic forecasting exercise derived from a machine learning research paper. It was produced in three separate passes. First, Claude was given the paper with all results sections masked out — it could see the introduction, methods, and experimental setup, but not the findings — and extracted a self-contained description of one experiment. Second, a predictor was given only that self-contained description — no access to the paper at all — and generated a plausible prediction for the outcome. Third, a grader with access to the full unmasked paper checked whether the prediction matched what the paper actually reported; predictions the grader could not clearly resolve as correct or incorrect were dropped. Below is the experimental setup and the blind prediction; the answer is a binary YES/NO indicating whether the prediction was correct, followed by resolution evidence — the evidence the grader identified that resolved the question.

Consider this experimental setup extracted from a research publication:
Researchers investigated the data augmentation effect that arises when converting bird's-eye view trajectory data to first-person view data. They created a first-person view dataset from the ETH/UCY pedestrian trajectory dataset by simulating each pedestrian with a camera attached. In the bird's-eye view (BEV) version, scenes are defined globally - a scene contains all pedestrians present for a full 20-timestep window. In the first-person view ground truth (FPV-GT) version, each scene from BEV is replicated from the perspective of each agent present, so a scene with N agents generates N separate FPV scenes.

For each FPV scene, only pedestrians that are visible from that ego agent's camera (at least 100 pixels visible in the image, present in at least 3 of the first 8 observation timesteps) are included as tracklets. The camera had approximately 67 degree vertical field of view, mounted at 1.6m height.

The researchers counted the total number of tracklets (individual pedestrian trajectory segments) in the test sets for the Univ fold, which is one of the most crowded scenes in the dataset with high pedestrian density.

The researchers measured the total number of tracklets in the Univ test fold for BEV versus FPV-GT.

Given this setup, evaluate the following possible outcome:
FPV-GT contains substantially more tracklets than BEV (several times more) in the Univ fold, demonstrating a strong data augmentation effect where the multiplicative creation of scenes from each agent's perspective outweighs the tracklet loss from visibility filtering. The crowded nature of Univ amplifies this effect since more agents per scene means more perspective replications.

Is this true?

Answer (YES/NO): YES